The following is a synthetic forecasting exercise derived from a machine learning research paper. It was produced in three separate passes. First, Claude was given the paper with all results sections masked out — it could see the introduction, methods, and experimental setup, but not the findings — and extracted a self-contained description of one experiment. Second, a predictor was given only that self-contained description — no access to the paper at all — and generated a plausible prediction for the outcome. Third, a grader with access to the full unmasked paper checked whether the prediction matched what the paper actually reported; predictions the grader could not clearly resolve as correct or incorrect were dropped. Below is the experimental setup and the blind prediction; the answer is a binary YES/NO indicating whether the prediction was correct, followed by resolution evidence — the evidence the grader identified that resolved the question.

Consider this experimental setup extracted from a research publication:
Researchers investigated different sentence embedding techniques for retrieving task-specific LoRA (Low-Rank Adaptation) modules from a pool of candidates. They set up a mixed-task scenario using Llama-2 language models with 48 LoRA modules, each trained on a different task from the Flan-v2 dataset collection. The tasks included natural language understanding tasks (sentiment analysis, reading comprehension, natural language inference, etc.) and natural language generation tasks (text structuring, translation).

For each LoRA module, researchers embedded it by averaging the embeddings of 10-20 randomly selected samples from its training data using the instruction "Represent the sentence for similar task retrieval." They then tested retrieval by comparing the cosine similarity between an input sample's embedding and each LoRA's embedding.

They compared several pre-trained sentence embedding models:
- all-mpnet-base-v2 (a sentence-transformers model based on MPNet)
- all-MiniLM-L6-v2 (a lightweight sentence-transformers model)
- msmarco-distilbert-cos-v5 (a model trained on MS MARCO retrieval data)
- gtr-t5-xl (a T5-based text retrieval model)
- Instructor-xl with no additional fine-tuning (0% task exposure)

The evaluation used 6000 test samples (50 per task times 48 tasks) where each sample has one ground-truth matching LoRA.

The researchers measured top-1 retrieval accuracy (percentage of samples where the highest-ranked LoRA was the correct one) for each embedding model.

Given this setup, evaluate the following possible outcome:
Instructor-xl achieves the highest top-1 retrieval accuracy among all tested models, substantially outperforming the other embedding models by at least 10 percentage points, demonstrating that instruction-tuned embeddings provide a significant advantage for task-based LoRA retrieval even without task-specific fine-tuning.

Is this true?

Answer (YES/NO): NO